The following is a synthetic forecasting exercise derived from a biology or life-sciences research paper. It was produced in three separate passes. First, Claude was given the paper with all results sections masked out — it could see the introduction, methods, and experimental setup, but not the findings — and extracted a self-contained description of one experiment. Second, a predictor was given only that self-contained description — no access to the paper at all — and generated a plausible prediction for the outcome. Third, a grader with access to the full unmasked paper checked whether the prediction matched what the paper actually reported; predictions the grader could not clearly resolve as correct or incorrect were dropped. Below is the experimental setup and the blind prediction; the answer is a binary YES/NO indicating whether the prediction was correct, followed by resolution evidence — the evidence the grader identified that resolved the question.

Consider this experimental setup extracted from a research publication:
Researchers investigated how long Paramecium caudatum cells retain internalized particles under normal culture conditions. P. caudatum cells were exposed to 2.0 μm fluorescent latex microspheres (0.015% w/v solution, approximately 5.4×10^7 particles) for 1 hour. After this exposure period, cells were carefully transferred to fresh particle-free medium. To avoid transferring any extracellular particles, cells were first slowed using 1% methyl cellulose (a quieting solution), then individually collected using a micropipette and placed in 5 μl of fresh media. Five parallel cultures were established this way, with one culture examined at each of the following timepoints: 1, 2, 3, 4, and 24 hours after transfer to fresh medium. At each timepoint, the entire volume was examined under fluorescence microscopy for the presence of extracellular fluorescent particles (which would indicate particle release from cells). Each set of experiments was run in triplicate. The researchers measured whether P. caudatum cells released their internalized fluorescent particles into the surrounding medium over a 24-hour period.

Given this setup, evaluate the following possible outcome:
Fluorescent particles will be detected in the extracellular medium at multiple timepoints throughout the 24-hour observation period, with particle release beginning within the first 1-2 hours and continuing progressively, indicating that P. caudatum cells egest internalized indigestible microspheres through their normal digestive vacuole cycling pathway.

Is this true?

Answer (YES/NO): NO